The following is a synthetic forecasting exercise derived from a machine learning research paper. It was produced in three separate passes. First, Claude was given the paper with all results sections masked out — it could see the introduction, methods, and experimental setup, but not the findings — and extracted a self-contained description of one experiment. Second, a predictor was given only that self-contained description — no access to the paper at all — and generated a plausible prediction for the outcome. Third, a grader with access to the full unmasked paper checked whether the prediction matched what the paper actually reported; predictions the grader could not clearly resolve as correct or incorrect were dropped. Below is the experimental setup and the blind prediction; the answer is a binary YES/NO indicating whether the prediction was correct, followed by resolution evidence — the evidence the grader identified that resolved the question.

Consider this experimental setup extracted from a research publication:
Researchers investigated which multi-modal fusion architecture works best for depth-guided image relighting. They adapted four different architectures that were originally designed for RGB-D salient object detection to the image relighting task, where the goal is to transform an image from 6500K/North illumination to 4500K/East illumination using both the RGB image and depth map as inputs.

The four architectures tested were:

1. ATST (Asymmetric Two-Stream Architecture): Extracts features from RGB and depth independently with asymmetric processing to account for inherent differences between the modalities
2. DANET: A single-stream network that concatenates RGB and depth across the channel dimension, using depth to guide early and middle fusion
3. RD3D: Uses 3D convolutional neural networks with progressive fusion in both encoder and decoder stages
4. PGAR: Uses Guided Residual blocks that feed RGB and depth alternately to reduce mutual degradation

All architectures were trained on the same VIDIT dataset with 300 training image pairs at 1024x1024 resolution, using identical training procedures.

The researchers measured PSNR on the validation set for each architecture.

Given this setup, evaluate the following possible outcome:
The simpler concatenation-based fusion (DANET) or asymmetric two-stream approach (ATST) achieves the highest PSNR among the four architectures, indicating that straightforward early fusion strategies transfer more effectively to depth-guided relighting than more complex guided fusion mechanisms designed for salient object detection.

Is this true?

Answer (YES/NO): YES